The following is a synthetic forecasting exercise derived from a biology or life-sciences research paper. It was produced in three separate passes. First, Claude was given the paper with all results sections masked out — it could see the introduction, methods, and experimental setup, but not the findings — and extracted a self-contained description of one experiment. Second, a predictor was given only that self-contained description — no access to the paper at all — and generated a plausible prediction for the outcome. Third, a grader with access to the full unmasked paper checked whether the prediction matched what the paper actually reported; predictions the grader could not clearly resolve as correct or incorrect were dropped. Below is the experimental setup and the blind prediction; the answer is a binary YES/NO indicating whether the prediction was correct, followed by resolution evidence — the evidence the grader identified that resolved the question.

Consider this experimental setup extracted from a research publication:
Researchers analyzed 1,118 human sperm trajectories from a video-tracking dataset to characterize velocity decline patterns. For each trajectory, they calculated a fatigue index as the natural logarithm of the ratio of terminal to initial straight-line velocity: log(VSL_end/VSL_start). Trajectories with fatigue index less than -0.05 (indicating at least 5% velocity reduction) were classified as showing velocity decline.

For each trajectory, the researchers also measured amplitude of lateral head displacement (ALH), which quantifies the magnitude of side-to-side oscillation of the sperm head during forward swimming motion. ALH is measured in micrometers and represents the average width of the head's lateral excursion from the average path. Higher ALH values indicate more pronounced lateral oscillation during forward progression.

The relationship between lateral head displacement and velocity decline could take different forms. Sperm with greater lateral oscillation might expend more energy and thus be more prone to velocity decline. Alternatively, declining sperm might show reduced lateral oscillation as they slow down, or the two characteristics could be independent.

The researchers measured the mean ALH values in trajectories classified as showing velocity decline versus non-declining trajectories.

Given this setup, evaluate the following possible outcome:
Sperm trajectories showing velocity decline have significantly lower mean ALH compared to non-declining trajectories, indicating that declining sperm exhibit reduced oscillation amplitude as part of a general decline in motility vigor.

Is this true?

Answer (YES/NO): NO